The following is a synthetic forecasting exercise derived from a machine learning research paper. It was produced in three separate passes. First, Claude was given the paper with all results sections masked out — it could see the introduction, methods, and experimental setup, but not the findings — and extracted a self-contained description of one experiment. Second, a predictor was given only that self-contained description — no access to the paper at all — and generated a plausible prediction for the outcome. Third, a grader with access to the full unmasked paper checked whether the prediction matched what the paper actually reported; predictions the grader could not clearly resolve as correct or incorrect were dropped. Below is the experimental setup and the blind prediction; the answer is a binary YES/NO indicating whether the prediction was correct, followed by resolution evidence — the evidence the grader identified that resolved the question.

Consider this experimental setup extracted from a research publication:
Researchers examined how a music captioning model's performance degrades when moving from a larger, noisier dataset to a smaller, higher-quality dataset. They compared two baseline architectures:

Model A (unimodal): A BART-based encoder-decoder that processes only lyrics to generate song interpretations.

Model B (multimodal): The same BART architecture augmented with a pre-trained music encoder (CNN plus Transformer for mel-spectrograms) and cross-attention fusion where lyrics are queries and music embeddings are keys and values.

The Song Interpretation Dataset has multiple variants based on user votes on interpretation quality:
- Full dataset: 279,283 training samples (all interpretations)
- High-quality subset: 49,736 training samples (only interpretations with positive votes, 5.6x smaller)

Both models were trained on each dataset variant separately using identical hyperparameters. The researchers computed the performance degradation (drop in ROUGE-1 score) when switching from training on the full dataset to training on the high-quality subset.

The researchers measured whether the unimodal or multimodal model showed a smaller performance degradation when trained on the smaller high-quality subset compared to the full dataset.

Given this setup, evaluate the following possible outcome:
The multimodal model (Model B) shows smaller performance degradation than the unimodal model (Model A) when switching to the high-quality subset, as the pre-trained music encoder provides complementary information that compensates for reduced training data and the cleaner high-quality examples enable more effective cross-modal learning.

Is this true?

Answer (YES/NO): YES